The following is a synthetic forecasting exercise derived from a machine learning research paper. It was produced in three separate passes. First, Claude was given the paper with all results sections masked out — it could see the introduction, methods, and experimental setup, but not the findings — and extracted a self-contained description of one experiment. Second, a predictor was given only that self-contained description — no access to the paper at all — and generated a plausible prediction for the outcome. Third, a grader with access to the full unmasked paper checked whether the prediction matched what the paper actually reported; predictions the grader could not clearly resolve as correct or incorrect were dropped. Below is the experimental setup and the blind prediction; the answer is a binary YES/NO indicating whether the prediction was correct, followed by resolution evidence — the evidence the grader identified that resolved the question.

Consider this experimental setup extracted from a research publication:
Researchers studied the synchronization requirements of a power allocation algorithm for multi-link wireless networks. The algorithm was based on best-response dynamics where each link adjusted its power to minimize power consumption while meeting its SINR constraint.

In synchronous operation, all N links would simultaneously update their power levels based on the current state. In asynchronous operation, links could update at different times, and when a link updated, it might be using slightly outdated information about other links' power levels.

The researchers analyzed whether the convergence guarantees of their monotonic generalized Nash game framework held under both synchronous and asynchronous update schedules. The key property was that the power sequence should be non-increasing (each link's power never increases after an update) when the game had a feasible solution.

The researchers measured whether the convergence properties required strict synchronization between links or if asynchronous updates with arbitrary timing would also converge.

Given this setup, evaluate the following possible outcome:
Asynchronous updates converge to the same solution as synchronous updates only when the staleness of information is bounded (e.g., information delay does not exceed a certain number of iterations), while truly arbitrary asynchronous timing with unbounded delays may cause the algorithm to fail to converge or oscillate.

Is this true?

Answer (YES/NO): NO